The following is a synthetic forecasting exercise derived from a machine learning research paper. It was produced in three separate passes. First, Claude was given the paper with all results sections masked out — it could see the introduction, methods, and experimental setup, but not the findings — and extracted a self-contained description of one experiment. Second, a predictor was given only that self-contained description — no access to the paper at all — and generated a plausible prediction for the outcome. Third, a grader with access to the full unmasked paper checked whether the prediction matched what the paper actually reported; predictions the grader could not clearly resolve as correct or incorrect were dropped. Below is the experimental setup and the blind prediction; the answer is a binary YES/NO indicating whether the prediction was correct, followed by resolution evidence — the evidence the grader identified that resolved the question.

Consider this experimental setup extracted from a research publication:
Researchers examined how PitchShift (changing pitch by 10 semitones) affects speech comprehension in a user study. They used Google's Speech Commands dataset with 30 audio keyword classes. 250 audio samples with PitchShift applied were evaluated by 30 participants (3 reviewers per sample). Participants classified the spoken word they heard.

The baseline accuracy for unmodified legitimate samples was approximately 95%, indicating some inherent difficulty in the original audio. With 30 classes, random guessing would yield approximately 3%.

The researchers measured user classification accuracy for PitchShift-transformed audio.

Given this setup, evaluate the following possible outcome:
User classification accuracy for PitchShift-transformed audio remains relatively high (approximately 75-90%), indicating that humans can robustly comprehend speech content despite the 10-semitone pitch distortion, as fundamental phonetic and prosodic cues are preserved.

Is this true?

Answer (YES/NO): NO